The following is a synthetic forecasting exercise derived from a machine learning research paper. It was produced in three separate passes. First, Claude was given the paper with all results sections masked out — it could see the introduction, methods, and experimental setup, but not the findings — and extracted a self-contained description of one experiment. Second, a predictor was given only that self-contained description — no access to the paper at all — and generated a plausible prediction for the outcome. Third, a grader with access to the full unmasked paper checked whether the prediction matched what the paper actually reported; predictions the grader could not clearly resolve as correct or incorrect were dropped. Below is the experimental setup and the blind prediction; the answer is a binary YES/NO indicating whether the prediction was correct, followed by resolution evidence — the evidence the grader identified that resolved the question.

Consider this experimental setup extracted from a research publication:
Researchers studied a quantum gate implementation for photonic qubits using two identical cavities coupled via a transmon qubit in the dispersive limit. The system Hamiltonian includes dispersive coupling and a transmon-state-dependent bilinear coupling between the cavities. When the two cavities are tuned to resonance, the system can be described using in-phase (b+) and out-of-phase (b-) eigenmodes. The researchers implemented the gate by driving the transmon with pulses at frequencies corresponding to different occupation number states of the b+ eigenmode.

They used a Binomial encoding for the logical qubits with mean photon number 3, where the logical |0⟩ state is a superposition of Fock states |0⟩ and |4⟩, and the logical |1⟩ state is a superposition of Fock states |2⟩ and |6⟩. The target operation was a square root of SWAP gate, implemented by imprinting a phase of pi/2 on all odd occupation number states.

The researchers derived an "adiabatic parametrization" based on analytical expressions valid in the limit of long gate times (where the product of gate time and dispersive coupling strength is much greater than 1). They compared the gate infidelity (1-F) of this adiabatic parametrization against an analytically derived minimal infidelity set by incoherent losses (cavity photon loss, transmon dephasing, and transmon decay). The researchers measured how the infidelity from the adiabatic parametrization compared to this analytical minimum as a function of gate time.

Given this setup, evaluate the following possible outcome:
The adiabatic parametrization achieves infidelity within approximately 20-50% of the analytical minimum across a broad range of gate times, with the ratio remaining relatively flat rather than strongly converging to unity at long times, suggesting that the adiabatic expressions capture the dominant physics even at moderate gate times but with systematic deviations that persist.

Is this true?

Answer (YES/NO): NO